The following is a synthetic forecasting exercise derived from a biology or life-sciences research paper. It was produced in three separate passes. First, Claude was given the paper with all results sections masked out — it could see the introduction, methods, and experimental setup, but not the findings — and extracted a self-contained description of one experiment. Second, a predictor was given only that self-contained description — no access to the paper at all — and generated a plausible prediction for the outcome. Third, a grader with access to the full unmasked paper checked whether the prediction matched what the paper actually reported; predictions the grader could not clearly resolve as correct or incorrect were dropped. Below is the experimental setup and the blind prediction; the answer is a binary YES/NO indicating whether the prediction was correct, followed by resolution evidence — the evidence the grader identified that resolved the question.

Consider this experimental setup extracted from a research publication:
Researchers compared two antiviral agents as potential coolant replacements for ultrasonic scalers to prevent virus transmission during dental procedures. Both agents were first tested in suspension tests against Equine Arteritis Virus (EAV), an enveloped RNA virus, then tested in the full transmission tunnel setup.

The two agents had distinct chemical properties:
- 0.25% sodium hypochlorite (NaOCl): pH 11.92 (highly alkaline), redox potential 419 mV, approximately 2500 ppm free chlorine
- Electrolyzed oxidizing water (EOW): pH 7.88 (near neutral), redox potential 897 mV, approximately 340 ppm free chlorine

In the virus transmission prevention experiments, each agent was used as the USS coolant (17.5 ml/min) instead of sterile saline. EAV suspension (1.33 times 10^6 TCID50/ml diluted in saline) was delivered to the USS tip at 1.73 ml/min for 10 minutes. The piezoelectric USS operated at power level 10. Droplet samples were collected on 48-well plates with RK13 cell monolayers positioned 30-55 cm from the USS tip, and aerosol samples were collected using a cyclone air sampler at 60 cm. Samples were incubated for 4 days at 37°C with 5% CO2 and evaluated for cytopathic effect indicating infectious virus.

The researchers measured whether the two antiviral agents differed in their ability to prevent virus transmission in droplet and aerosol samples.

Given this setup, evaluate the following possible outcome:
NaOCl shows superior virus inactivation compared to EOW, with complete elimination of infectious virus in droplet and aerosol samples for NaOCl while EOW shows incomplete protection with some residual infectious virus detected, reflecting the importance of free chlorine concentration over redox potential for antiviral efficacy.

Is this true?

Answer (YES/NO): NO